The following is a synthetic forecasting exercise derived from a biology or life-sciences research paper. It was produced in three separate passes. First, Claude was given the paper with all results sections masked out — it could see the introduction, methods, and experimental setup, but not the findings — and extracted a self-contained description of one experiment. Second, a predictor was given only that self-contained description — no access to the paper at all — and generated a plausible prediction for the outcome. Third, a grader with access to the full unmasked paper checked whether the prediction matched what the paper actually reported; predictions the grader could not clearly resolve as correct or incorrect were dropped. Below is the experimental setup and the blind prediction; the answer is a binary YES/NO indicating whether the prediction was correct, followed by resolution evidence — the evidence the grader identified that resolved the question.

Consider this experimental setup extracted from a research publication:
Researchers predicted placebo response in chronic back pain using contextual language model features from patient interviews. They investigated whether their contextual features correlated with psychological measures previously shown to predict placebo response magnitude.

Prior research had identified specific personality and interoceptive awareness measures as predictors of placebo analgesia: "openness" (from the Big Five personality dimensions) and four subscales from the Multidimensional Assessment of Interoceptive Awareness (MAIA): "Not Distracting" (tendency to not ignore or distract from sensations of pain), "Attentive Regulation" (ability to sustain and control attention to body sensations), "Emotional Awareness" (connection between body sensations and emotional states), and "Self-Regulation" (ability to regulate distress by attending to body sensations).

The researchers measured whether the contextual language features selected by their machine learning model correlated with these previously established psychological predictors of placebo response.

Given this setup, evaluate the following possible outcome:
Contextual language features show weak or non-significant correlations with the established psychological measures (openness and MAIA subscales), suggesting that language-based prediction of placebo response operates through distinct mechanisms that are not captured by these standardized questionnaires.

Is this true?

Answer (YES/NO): YES